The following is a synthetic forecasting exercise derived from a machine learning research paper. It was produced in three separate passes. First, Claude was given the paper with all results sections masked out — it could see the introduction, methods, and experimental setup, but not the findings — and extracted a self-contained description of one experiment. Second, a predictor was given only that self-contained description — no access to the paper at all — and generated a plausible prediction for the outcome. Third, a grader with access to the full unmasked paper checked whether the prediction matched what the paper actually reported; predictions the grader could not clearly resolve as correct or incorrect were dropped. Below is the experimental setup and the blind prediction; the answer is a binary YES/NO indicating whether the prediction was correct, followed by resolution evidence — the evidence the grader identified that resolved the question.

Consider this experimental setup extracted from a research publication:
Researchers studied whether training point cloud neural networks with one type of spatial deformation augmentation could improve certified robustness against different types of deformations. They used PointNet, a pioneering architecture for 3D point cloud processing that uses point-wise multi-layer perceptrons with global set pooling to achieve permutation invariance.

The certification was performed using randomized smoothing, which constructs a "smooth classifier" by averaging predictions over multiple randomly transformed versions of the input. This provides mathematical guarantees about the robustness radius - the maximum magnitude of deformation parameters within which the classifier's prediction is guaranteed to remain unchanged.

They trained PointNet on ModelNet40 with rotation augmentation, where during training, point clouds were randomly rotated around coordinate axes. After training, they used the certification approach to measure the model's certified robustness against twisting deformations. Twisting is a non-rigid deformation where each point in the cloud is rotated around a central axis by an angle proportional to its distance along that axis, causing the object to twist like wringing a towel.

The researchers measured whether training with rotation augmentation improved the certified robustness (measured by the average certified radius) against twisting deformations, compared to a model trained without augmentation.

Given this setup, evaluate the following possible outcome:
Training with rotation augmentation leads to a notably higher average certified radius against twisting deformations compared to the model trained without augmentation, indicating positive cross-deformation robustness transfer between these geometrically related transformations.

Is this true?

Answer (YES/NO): YES